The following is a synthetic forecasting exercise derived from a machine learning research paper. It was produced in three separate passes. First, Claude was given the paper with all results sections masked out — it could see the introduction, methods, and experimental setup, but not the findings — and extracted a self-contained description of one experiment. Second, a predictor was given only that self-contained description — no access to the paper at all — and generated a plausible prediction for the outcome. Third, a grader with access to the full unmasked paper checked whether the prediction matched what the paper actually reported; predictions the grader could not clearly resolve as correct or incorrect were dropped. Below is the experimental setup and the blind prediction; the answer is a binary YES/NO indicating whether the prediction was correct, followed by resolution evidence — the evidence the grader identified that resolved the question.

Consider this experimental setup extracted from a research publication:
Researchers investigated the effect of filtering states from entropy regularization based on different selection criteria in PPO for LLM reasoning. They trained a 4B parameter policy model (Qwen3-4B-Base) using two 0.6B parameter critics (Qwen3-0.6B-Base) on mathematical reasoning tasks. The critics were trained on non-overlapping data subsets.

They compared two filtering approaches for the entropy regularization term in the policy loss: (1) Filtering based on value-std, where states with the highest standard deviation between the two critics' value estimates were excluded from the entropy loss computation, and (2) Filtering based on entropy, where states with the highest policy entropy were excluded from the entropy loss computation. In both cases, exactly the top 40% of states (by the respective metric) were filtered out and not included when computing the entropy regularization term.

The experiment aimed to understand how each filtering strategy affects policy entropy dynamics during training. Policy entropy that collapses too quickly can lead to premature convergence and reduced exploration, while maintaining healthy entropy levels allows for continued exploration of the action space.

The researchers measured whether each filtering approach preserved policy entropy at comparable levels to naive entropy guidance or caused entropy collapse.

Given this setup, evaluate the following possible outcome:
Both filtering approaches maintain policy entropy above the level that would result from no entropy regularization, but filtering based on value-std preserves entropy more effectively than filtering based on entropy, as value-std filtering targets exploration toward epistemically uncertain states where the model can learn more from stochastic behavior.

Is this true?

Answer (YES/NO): NO